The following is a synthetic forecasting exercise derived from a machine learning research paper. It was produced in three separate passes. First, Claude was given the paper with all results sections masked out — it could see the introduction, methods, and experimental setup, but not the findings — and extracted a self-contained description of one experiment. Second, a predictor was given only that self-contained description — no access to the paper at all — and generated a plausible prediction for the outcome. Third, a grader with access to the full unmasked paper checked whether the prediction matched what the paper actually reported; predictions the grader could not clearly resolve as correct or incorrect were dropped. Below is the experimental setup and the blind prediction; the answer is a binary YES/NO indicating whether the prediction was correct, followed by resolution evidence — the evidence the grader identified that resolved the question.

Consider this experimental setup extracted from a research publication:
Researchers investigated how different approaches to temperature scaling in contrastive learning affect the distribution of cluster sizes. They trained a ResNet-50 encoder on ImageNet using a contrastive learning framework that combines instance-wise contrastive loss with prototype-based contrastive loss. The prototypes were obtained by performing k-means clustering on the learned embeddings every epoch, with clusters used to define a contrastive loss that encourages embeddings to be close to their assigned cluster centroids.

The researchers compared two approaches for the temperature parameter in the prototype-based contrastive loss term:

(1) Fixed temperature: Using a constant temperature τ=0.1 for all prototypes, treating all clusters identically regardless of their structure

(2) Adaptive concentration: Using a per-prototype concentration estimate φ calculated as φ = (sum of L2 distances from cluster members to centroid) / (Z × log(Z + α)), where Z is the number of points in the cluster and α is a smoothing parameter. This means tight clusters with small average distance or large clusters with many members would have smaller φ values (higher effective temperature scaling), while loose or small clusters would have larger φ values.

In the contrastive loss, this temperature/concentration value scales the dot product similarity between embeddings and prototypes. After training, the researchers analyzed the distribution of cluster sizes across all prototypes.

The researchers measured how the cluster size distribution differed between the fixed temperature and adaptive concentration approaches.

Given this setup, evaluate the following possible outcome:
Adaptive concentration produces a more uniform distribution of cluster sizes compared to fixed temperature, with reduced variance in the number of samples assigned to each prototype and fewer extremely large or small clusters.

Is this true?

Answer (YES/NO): YES